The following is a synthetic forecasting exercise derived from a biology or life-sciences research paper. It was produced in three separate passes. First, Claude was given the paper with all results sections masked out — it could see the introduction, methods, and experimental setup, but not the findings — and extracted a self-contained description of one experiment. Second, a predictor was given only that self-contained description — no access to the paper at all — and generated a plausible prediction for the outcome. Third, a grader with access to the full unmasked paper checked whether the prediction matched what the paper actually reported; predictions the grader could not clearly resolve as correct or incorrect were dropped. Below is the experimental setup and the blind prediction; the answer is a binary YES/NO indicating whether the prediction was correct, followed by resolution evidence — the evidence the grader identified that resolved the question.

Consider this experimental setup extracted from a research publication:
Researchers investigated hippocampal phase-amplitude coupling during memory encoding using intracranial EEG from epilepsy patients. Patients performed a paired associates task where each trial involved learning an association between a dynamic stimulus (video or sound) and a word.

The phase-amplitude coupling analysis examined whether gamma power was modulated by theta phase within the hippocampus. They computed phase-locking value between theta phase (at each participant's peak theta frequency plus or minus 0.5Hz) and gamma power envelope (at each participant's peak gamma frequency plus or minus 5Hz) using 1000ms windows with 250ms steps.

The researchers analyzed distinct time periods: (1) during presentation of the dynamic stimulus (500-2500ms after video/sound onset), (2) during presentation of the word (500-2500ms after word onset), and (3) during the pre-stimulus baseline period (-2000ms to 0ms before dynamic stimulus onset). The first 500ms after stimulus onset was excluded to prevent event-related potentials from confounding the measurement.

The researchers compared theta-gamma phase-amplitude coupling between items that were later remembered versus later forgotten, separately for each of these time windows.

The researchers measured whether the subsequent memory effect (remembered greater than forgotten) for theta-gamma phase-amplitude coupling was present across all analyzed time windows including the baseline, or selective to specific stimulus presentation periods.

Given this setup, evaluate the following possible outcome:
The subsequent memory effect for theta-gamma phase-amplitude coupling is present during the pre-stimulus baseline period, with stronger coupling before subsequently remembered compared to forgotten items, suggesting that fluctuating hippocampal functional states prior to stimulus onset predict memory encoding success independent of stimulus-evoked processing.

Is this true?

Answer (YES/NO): NO